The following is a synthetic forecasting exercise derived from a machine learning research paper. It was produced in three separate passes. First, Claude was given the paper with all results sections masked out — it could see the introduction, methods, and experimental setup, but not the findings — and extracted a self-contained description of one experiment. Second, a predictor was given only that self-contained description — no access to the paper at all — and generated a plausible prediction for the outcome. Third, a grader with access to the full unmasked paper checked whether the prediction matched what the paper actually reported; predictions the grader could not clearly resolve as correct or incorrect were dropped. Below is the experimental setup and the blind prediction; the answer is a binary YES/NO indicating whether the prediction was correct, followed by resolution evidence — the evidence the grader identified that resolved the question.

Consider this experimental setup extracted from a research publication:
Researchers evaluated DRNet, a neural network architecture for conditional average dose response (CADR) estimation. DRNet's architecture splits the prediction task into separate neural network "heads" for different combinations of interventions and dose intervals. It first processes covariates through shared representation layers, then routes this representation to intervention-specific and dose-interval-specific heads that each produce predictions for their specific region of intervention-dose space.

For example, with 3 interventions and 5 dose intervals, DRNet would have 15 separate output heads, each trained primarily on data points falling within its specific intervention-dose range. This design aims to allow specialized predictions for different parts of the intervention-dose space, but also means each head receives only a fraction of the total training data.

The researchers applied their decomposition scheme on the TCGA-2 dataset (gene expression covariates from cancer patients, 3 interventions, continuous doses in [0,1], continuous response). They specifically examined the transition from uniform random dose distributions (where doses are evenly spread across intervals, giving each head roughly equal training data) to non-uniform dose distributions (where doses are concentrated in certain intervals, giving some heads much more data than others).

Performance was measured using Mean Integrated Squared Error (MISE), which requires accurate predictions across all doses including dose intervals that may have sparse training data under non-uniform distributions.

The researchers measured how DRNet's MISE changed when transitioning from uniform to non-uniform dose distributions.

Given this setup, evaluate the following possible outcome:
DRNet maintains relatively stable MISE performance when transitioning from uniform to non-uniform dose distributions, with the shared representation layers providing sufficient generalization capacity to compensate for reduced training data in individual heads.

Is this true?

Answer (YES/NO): NO